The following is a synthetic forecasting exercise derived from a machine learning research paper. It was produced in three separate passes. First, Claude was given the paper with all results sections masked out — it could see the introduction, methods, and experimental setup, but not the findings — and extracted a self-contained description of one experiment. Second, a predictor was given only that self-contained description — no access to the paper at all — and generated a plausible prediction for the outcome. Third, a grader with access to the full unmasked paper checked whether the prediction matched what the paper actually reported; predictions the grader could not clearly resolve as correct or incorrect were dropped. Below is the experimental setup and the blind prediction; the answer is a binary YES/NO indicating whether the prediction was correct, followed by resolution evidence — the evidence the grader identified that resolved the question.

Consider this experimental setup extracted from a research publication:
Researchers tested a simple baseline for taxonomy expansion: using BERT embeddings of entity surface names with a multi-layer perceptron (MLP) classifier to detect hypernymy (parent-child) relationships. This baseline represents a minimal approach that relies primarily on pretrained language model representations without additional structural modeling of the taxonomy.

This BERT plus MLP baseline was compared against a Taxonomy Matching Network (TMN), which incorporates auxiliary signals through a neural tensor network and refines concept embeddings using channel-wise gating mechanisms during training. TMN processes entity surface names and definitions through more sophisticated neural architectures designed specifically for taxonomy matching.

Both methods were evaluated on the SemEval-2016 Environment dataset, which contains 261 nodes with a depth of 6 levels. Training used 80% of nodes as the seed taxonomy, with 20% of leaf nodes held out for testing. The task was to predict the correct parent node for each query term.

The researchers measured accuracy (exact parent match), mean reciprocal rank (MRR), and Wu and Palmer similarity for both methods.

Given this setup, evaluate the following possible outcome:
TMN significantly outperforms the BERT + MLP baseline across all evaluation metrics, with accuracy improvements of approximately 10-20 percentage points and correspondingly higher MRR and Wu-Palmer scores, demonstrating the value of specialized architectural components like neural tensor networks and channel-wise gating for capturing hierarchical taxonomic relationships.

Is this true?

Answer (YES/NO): NO